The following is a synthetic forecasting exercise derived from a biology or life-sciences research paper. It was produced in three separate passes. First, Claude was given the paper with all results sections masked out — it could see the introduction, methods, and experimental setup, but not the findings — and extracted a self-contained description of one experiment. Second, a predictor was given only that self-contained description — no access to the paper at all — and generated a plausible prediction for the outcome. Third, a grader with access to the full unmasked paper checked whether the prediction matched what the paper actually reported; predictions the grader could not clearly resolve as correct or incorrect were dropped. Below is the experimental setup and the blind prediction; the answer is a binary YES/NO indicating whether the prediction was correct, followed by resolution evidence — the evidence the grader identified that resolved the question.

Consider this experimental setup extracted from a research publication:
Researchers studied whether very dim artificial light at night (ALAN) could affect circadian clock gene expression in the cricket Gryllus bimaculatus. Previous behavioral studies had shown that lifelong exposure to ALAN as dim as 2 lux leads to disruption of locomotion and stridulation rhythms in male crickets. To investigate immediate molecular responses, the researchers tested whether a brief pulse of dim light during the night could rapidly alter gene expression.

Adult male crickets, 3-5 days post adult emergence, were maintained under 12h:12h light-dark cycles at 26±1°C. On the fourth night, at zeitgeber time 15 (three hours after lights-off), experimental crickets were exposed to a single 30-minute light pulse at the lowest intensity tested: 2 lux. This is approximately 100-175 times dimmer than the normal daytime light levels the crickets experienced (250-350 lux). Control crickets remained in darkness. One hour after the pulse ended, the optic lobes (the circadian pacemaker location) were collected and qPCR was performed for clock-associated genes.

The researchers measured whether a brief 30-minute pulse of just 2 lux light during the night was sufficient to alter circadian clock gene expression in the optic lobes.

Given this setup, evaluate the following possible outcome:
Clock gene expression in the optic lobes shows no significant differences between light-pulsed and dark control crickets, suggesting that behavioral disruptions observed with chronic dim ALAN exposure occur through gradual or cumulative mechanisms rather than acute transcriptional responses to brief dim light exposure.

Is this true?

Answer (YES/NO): NO